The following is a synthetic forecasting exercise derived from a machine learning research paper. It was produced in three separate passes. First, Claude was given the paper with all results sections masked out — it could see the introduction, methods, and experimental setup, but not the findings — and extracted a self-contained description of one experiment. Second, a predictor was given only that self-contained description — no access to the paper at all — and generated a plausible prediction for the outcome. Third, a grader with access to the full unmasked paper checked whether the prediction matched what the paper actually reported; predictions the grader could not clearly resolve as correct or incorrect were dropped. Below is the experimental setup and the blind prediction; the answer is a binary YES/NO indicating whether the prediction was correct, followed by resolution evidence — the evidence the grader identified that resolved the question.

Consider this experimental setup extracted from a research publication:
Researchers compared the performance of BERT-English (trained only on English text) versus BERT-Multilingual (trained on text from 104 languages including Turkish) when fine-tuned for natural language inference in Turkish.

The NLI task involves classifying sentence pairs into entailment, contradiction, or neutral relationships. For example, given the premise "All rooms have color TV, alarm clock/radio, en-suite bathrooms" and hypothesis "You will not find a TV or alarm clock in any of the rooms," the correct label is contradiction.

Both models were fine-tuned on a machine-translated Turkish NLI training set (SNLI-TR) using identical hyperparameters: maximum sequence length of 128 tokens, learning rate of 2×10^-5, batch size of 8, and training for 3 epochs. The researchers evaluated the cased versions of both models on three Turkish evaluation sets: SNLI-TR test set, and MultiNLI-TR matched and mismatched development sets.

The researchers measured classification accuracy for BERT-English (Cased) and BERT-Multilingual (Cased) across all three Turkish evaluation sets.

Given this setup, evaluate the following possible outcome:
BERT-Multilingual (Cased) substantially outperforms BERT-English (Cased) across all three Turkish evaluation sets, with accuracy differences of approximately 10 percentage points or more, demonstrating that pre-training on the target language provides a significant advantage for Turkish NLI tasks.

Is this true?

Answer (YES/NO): NO